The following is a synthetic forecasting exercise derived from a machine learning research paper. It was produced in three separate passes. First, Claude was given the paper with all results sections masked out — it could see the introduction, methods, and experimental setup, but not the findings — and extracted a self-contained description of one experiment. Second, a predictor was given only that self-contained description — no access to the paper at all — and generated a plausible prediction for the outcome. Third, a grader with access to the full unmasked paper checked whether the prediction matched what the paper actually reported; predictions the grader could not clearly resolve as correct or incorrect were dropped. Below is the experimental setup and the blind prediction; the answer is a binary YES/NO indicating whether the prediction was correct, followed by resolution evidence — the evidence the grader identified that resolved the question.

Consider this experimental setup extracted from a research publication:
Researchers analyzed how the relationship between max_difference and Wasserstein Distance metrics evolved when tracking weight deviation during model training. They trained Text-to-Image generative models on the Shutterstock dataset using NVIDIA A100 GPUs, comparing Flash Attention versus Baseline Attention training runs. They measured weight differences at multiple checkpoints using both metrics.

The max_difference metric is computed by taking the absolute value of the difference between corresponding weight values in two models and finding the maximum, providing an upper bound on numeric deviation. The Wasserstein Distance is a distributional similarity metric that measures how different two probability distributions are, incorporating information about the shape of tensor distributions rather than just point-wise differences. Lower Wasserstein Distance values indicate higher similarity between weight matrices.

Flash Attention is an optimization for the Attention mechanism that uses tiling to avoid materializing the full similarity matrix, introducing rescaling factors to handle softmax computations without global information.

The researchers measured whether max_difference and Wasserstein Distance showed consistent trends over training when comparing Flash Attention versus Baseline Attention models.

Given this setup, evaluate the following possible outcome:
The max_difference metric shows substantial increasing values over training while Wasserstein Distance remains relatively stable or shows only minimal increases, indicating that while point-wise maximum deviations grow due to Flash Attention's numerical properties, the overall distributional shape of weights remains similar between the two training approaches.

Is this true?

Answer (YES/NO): NO